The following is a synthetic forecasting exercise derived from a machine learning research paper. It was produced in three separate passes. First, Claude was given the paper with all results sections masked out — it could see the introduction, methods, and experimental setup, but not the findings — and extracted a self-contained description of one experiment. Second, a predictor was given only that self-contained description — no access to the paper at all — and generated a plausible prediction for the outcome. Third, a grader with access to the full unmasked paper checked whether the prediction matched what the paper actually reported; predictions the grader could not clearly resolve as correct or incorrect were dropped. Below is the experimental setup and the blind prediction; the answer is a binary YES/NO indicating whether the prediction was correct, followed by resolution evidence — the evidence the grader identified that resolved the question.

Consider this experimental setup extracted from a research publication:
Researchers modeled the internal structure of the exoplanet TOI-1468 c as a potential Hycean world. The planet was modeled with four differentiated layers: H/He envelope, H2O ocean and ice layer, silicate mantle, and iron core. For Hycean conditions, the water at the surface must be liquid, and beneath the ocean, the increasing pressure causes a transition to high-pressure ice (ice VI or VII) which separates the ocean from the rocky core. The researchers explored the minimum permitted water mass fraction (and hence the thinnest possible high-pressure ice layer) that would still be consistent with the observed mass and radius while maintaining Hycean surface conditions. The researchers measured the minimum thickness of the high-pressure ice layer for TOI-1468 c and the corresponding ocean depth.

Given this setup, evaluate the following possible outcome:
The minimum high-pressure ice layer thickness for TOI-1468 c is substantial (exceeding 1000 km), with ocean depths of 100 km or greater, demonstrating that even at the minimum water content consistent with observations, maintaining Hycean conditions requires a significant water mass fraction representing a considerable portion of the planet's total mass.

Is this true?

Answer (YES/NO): YES